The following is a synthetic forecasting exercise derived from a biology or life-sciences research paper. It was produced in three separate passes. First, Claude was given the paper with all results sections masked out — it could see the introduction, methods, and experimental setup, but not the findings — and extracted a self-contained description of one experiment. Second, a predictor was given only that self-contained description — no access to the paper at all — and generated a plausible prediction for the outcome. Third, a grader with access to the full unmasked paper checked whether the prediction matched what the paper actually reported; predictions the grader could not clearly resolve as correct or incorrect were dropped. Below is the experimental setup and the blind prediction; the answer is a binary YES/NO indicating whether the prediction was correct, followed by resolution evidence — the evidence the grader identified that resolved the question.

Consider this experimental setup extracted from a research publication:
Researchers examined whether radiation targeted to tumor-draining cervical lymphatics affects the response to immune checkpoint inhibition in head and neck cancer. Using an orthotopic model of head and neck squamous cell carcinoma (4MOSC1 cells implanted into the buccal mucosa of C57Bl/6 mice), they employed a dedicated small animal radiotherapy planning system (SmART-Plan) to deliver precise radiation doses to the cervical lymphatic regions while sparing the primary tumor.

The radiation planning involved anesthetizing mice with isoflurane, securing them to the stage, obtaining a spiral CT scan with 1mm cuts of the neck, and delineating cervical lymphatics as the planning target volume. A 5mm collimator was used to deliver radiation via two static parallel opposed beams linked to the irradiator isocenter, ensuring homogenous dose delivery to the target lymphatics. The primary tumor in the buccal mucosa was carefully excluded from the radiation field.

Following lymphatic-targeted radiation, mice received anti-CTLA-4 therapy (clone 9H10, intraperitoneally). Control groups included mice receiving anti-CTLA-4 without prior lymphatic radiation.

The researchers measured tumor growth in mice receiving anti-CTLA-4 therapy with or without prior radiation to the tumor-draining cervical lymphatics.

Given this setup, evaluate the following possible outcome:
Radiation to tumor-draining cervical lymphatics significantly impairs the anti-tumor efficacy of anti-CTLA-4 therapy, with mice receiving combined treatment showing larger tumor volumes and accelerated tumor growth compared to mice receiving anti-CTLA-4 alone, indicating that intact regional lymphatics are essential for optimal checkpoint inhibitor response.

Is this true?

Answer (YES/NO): YES